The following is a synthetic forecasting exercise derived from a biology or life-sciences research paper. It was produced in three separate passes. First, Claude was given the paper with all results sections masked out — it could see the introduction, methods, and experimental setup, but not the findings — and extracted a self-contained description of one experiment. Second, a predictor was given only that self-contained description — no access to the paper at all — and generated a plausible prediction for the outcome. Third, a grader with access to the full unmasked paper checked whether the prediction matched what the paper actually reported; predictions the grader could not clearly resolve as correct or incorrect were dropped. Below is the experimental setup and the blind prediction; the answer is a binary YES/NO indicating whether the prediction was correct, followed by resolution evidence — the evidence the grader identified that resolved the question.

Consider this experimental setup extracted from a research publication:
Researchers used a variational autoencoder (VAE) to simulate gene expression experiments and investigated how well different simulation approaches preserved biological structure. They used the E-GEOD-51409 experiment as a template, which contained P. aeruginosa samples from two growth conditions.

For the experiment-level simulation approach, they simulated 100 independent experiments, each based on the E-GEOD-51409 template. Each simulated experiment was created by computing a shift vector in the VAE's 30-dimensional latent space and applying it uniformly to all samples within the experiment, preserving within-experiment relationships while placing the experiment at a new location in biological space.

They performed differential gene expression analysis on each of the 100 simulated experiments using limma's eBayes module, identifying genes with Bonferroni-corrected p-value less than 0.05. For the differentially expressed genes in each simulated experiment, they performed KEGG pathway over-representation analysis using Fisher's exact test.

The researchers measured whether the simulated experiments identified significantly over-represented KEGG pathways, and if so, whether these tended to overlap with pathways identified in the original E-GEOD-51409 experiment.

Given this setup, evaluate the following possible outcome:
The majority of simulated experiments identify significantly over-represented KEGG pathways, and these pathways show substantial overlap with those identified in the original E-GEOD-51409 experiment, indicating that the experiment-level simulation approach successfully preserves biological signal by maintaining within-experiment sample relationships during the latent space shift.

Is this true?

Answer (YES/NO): NO